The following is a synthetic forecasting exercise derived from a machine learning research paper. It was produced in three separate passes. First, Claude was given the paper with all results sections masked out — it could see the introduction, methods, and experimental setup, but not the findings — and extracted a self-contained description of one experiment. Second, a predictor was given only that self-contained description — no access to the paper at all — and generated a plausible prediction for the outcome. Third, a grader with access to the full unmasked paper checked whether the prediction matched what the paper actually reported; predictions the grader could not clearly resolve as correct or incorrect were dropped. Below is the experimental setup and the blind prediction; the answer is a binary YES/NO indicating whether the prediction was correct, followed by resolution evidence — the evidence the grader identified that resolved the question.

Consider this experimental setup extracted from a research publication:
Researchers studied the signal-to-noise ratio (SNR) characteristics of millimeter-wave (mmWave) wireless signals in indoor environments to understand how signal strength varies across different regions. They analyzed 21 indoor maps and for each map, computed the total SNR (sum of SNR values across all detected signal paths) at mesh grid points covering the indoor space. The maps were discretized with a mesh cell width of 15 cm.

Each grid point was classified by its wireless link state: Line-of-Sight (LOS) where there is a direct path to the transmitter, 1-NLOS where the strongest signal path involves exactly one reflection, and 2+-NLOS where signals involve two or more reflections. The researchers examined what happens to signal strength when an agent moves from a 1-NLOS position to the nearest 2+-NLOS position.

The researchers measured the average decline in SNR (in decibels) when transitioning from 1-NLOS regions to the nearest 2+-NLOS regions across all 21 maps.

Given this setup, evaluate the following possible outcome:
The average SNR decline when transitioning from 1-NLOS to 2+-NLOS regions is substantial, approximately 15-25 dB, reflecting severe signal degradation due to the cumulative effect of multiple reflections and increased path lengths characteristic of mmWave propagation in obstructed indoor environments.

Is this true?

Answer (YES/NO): YES